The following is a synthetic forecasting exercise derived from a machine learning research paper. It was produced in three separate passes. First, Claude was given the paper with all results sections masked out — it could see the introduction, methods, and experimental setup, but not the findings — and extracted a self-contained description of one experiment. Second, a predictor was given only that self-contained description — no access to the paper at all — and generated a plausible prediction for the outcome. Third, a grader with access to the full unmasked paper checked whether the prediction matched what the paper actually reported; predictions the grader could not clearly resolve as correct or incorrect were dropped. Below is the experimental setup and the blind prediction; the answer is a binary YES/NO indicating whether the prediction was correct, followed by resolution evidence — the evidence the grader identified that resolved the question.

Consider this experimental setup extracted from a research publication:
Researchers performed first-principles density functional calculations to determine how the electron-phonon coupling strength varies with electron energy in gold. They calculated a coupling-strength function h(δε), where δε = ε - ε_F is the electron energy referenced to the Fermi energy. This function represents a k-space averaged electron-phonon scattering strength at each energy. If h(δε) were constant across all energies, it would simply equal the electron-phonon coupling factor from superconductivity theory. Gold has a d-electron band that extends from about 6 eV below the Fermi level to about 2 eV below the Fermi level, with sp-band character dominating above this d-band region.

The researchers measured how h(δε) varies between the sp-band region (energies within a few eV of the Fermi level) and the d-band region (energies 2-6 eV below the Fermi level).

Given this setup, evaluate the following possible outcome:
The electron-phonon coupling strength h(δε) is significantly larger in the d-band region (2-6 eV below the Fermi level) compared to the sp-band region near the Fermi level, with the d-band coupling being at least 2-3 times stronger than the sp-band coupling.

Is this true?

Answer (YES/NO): NO